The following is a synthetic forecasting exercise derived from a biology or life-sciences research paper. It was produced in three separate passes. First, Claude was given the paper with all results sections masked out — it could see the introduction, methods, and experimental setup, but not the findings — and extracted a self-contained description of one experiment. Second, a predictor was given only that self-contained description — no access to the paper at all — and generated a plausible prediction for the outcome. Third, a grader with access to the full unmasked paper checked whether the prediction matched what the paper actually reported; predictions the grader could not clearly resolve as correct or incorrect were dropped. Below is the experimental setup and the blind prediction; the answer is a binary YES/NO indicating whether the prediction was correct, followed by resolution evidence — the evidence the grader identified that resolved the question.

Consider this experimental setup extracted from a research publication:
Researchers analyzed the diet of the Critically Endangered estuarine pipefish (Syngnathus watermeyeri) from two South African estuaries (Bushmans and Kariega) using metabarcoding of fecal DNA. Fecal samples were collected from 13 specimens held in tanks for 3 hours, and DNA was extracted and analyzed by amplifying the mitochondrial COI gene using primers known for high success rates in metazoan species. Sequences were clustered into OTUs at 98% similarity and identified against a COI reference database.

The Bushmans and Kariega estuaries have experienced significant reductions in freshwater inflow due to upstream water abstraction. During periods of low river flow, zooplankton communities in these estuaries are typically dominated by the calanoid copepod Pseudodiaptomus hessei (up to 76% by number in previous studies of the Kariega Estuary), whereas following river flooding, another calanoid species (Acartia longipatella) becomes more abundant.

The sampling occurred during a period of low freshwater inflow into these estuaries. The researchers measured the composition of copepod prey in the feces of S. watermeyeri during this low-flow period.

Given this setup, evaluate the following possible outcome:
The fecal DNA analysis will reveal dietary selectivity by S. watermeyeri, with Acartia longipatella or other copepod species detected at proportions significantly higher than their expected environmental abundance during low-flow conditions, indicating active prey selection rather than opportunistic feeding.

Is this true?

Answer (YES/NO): NO